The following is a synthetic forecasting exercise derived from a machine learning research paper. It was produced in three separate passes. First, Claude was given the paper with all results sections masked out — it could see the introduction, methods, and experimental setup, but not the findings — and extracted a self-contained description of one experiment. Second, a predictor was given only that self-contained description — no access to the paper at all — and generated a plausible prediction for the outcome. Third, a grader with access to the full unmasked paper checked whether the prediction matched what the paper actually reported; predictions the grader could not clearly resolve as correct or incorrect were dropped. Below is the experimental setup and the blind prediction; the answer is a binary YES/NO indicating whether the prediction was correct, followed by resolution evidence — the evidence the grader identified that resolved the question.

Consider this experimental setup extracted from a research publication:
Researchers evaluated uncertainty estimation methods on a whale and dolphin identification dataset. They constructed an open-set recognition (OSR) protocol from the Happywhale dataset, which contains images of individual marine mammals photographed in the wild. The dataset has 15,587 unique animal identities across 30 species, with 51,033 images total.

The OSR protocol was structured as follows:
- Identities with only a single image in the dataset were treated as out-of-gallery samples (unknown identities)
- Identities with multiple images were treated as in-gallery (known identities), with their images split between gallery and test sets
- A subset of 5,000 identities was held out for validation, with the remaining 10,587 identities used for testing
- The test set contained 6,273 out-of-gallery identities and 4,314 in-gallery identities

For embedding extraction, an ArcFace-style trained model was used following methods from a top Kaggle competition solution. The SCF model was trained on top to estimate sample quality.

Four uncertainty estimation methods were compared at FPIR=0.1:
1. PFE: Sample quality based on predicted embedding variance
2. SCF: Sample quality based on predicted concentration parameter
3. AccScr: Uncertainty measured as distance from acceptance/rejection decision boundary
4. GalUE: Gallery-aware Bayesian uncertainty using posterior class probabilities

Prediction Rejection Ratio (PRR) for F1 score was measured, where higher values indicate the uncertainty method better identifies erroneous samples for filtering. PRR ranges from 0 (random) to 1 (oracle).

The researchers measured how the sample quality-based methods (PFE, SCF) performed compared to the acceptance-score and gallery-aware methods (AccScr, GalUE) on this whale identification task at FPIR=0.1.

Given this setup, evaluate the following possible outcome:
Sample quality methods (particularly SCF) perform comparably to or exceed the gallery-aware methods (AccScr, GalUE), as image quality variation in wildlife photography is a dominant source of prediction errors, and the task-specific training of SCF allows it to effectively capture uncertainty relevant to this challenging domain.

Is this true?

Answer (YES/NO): NO